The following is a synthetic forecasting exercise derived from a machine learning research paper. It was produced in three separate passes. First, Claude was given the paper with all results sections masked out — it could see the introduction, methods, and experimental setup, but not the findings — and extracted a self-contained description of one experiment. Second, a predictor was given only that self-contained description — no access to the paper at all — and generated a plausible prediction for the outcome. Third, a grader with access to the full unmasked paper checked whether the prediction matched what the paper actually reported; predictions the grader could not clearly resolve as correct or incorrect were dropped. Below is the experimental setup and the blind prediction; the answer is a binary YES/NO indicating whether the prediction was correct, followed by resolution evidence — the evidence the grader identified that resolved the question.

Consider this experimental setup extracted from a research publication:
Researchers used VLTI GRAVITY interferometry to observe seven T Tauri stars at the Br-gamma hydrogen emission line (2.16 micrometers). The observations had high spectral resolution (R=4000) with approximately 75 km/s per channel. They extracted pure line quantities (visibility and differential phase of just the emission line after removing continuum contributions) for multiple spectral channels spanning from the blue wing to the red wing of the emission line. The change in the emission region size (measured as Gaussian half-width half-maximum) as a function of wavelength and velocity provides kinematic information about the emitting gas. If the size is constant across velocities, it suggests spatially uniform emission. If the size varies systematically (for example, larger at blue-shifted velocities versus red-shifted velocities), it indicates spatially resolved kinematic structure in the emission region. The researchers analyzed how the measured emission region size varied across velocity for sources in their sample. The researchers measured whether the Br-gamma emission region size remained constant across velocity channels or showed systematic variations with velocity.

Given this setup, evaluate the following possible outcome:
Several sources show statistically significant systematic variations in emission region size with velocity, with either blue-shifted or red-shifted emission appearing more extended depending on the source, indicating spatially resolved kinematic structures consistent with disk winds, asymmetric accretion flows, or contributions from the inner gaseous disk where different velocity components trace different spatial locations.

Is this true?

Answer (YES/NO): YES